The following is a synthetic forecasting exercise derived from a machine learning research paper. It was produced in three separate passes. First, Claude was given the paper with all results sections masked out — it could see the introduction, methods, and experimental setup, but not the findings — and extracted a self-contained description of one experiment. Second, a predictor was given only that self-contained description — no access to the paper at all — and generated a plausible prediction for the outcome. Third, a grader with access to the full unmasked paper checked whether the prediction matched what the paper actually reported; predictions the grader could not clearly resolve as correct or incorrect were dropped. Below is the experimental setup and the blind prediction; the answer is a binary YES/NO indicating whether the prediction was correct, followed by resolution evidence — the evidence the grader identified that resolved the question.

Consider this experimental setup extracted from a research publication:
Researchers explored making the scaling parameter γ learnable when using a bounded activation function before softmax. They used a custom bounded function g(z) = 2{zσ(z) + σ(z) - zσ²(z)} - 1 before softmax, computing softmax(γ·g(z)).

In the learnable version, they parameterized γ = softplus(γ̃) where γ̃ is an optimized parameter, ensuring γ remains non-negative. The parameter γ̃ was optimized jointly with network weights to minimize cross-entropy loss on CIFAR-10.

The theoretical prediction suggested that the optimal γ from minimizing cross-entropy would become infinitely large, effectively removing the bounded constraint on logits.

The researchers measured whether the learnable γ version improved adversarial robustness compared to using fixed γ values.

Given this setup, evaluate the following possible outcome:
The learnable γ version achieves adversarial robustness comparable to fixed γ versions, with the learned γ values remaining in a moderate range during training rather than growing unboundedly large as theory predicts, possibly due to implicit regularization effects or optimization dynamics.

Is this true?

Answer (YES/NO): NO